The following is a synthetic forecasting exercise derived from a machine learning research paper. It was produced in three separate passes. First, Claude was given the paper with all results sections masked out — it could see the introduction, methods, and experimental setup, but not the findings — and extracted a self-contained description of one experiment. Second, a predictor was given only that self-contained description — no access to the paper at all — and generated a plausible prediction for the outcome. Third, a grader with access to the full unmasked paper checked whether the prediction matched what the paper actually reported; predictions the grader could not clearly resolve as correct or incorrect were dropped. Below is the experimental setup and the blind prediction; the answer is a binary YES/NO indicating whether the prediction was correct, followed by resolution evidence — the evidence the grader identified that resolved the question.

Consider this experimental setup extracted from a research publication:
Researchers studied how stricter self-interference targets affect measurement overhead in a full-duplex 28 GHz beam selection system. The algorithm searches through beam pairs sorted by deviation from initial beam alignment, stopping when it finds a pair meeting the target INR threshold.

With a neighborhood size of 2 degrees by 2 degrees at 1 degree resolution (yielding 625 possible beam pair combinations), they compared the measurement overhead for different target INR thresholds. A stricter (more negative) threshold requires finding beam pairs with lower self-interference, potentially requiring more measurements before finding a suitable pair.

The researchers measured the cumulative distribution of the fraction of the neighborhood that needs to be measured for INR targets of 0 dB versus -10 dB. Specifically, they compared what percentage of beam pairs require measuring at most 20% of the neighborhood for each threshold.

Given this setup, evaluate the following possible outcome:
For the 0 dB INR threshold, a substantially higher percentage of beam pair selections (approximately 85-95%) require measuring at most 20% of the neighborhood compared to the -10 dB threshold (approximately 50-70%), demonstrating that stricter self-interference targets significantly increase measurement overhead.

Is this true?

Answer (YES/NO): NO